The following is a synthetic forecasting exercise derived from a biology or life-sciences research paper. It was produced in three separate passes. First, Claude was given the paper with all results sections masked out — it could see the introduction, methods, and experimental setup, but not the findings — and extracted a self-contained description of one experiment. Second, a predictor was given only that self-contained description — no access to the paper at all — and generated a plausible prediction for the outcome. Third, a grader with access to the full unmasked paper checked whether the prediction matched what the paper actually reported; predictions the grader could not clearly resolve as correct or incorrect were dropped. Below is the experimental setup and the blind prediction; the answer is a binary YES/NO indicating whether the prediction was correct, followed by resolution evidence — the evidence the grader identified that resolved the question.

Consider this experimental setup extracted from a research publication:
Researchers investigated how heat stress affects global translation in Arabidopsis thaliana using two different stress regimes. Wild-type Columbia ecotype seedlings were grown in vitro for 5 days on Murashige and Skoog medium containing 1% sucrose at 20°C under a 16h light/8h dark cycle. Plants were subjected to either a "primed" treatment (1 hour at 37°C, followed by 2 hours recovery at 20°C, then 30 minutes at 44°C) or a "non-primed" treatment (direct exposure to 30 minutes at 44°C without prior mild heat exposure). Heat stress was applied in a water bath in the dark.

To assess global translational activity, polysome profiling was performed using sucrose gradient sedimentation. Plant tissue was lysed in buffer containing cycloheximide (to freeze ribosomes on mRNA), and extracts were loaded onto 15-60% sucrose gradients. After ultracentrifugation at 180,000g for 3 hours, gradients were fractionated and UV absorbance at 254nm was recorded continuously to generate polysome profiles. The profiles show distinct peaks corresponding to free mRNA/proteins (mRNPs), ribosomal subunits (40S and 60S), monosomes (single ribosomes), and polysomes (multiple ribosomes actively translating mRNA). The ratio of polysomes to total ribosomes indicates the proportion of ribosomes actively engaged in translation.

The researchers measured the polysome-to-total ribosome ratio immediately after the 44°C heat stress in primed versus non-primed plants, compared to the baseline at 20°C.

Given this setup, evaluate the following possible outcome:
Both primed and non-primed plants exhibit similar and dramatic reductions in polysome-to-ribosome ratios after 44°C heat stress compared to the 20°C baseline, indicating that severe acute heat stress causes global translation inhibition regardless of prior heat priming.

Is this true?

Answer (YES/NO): NO